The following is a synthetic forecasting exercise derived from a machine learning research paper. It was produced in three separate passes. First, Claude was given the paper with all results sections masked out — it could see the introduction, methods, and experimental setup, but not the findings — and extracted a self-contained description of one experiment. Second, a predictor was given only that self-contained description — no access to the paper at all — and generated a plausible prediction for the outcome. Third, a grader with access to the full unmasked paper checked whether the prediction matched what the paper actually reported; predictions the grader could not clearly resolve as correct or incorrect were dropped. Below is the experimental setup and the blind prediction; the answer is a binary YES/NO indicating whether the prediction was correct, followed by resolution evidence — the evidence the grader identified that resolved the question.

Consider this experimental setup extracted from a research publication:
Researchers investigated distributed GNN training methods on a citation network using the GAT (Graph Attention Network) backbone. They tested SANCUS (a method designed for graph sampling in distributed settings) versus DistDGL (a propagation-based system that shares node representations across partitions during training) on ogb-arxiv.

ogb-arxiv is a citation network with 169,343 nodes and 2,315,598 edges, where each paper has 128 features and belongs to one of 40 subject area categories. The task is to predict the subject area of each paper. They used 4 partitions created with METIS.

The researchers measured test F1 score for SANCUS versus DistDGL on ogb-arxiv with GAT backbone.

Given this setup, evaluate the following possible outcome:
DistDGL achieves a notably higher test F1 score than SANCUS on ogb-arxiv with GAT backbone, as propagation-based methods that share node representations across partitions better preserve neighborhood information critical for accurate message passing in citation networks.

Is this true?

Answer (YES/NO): YES